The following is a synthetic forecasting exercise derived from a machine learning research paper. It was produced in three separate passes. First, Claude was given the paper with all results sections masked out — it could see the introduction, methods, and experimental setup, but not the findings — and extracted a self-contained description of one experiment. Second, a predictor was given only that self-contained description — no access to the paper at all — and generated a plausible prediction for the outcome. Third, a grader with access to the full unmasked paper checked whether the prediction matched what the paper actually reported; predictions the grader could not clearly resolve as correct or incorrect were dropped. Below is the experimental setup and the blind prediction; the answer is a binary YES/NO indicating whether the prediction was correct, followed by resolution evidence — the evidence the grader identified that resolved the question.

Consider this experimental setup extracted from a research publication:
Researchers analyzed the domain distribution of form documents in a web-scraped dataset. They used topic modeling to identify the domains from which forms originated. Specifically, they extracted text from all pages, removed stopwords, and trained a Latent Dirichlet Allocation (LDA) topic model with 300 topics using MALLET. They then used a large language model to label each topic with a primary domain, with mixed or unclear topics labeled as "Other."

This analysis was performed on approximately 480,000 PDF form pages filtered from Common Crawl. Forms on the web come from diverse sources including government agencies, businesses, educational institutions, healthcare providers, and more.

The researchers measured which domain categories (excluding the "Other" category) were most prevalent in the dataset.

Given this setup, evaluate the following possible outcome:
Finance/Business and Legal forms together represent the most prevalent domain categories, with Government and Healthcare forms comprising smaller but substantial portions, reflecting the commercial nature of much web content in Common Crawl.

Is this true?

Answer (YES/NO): NO